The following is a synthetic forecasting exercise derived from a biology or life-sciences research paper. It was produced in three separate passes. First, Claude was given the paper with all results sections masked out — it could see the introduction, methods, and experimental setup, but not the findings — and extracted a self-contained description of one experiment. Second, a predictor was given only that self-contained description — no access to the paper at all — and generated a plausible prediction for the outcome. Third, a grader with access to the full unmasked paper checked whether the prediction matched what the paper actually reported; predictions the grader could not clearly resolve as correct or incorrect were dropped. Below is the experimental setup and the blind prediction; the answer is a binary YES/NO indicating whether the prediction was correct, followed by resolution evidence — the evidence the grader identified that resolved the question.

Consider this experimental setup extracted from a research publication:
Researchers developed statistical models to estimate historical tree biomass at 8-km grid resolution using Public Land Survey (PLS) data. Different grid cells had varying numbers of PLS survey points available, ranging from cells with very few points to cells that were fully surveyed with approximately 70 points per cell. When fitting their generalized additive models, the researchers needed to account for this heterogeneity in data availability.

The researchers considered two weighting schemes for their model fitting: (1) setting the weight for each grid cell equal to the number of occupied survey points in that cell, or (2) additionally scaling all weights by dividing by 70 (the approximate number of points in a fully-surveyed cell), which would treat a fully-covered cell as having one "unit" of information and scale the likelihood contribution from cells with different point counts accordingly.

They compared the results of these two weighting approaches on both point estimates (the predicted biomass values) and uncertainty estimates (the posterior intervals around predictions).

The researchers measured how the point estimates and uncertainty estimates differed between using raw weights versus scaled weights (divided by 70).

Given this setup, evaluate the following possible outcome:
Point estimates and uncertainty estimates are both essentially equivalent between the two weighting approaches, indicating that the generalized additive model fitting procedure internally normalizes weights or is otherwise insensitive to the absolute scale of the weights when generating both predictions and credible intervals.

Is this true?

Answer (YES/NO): YES